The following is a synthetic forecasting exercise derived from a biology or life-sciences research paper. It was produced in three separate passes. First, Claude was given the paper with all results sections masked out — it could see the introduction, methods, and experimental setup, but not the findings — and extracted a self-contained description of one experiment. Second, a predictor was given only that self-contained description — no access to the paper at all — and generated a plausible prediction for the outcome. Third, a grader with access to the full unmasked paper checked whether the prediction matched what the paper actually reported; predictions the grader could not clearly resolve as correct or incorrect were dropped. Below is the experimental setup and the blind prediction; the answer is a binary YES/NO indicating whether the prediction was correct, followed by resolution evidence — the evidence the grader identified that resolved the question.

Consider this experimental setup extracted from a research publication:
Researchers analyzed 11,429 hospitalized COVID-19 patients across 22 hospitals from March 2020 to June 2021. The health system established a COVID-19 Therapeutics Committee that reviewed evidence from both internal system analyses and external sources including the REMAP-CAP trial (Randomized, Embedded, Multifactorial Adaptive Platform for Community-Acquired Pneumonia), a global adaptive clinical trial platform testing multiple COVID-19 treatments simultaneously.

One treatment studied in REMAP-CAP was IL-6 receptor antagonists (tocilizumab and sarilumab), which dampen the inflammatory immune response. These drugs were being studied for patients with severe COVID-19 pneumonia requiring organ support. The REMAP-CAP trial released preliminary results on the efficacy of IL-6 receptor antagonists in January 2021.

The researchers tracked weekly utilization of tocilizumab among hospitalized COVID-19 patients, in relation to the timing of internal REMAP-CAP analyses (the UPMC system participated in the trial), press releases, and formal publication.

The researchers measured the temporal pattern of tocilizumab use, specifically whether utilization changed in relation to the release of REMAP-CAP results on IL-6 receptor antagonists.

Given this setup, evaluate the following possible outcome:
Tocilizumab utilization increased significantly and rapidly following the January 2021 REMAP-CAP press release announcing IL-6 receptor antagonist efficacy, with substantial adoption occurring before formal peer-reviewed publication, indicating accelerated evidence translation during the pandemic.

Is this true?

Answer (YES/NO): YES